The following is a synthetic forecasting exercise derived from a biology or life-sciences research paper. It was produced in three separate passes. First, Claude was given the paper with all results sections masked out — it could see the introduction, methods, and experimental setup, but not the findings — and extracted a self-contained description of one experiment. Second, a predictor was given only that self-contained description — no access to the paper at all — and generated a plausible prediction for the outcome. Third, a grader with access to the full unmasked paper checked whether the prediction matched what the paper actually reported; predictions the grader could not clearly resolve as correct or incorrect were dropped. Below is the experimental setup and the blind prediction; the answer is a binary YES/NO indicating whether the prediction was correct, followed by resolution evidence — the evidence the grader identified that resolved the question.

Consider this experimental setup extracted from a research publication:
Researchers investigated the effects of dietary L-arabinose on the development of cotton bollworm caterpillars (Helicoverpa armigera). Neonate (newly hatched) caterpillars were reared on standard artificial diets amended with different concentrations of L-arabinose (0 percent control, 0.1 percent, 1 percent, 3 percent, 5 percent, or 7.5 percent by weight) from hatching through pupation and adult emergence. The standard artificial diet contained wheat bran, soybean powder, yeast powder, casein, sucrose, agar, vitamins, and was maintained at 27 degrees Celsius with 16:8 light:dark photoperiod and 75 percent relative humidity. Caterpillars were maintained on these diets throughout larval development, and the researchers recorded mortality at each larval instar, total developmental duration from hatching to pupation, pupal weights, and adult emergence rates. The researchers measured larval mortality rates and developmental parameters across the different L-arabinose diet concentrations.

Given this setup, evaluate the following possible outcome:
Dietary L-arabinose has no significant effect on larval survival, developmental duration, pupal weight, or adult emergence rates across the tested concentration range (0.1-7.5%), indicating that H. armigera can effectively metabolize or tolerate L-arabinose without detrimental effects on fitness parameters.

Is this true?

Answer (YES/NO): NO